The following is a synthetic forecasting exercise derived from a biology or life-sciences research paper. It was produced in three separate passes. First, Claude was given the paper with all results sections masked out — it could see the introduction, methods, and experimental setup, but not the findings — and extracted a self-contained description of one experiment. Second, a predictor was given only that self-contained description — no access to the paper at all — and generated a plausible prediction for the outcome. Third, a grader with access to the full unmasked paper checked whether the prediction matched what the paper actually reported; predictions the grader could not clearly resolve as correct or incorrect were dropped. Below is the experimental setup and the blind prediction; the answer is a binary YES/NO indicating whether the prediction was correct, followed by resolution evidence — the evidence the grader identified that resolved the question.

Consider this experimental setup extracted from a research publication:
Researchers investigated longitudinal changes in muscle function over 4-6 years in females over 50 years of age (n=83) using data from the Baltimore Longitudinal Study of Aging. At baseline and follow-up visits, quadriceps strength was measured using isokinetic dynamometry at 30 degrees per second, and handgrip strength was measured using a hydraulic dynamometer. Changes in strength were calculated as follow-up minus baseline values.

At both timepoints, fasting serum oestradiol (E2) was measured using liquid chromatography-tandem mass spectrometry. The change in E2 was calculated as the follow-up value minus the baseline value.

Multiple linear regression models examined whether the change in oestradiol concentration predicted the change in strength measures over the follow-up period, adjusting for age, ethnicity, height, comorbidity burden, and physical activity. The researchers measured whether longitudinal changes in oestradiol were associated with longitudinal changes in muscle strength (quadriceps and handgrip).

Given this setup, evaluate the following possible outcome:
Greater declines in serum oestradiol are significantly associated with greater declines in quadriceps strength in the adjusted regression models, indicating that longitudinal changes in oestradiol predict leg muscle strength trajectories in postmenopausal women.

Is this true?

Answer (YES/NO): NO